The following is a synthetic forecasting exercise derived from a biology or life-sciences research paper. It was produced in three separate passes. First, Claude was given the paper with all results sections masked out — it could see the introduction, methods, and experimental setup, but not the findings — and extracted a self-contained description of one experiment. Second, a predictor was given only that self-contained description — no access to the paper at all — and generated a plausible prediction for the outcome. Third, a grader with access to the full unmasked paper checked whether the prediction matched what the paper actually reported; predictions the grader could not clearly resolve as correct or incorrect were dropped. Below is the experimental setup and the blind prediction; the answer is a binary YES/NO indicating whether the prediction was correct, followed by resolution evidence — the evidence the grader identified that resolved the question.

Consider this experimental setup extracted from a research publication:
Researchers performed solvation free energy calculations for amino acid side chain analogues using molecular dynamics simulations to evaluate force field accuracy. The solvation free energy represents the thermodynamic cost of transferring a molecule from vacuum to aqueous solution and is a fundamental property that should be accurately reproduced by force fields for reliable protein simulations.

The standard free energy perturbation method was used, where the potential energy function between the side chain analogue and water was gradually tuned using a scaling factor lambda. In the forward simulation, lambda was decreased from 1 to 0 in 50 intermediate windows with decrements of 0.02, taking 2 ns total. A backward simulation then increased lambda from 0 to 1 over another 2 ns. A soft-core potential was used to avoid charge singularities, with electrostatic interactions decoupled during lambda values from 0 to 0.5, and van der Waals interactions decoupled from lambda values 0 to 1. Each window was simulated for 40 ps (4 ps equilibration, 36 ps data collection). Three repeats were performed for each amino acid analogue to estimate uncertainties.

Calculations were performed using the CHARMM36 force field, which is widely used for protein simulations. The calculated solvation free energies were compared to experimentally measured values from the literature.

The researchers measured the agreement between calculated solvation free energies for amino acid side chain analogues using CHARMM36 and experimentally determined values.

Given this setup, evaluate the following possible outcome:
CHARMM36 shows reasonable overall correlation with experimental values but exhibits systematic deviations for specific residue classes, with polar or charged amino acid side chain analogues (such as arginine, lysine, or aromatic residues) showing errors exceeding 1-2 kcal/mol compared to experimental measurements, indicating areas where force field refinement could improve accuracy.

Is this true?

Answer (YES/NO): NO